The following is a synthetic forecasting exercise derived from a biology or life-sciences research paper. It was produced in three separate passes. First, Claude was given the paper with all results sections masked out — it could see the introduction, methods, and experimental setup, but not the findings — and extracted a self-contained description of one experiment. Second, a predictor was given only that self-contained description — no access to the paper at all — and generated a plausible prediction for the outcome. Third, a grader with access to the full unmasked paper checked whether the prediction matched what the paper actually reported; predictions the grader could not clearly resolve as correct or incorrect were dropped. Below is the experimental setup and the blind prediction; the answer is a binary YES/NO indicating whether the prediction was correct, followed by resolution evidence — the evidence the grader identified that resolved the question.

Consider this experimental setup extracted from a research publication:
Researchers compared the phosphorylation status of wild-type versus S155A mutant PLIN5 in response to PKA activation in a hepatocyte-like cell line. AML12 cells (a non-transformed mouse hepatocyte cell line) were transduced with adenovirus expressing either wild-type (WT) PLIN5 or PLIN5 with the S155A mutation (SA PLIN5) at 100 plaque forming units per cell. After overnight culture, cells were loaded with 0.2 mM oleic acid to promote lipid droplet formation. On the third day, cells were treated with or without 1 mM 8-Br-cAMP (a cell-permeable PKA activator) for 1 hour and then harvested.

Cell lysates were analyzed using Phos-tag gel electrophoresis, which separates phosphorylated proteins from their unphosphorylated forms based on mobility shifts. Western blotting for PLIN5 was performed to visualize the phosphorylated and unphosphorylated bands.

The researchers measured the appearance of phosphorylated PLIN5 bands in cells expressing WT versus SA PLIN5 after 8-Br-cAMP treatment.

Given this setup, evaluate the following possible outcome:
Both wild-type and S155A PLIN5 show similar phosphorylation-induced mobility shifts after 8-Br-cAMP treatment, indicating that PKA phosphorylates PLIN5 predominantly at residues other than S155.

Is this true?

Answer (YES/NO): NO